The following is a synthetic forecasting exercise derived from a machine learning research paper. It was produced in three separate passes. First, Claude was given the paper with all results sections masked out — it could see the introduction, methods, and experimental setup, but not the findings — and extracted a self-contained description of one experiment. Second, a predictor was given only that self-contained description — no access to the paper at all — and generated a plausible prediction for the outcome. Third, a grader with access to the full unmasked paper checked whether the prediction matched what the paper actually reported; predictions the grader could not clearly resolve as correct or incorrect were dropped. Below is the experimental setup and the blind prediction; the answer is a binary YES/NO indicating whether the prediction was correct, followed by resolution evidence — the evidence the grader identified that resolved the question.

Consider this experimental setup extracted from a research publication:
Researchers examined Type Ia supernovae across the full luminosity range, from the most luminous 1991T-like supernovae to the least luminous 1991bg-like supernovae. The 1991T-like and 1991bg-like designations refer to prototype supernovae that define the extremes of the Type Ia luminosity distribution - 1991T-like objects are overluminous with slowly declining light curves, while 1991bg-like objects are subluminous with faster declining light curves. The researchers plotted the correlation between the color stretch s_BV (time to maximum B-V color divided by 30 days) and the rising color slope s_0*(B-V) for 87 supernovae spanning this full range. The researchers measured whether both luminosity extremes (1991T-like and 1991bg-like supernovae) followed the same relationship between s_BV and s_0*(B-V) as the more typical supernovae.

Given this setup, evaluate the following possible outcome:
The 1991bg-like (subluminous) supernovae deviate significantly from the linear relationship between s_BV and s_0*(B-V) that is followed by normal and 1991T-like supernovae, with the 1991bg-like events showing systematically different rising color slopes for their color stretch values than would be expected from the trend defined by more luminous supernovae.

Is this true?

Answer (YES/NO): NO